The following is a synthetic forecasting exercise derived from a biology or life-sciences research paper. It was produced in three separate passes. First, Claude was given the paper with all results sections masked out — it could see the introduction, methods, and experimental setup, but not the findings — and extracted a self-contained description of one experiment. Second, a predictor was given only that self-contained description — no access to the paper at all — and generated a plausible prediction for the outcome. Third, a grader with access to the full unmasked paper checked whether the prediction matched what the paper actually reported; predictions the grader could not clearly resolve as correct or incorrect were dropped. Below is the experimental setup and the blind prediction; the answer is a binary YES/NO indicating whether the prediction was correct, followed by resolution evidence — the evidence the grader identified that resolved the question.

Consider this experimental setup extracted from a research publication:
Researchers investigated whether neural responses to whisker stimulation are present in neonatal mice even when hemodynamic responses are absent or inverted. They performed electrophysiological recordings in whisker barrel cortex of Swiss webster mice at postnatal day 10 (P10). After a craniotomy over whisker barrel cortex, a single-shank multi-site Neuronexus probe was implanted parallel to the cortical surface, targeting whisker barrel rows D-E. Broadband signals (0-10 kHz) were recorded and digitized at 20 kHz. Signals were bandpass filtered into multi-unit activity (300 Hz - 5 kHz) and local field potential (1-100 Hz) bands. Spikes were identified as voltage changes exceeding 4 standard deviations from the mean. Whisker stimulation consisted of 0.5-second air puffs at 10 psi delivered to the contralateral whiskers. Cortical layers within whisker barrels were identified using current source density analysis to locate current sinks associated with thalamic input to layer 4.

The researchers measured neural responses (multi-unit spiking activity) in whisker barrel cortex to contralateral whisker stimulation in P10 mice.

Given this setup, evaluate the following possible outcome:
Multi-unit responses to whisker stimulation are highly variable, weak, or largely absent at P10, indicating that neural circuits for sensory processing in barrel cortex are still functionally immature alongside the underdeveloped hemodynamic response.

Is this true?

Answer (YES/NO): NO